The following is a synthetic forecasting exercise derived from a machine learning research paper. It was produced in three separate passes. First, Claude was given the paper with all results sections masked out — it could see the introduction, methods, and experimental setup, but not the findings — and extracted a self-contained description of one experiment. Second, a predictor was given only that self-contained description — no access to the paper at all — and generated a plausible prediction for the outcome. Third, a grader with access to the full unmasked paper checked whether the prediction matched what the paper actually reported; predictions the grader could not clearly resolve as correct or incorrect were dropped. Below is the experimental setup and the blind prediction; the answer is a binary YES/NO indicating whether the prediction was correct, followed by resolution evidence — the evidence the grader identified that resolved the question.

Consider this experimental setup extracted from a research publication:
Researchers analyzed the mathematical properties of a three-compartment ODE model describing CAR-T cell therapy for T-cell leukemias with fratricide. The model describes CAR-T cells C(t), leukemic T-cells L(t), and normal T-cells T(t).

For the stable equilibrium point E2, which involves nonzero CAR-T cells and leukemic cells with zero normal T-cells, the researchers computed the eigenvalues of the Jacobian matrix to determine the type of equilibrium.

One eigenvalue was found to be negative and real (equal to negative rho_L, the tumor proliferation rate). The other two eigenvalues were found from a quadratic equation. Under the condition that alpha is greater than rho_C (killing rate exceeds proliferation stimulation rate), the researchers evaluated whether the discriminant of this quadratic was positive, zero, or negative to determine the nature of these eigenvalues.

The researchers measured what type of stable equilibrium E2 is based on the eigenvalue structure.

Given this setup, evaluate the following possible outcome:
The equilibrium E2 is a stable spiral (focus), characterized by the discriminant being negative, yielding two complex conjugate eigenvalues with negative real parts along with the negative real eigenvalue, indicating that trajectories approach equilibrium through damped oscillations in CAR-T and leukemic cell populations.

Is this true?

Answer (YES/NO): YES